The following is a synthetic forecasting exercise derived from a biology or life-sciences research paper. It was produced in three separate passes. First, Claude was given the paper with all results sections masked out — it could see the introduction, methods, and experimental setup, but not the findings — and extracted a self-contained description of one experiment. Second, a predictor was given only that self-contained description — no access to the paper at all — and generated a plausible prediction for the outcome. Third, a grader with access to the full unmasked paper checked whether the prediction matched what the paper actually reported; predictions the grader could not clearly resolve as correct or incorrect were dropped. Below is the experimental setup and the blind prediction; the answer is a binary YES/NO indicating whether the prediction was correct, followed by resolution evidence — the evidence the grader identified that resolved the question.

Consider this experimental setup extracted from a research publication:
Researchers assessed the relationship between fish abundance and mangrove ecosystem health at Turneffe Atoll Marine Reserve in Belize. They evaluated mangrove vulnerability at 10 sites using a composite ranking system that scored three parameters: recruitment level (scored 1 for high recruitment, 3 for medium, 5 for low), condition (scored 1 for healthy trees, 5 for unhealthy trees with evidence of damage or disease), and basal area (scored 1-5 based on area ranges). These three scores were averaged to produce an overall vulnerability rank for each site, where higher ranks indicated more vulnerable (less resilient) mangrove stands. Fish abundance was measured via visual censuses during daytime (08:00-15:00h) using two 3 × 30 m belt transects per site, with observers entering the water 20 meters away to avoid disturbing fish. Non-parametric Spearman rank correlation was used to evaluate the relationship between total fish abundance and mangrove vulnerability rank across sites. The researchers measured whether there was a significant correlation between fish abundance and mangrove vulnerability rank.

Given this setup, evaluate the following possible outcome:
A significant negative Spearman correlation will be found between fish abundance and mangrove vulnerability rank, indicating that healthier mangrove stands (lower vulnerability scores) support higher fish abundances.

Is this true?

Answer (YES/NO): NO